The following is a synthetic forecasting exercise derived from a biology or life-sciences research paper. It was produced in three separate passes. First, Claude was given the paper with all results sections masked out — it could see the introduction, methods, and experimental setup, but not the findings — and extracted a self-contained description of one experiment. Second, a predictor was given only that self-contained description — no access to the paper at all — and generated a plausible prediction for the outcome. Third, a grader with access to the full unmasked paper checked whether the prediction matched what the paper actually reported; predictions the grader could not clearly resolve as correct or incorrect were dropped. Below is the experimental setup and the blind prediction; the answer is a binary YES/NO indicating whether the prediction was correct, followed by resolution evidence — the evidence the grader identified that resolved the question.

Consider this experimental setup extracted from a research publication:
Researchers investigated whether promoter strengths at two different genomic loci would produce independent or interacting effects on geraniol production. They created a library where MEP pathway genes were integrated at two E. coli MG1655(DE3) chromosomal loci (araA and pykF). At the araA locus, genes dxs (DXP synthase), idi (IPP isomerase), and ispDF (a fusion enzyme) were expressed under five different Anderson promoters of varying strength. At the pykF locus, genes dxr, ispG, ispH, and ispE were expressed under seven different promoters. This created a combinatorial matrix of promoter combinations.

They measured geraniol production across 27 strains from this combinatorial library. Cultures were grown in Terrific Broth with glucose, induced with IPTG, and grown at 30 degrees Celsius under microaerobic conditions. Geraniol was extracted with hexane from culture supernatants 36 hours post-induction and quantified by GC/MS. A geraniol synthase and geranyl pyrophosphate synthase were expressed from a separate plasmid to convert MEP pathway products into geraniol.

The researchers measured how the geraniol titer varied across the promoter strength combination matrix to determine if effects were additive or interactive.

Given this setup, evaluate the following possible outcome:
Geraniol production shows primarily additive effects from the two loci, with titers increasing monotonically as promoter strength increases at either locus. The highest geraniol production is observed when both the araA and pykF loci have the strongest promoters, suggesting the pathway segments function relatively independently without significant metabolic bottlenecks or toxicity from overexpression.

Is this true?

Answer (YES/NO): NO